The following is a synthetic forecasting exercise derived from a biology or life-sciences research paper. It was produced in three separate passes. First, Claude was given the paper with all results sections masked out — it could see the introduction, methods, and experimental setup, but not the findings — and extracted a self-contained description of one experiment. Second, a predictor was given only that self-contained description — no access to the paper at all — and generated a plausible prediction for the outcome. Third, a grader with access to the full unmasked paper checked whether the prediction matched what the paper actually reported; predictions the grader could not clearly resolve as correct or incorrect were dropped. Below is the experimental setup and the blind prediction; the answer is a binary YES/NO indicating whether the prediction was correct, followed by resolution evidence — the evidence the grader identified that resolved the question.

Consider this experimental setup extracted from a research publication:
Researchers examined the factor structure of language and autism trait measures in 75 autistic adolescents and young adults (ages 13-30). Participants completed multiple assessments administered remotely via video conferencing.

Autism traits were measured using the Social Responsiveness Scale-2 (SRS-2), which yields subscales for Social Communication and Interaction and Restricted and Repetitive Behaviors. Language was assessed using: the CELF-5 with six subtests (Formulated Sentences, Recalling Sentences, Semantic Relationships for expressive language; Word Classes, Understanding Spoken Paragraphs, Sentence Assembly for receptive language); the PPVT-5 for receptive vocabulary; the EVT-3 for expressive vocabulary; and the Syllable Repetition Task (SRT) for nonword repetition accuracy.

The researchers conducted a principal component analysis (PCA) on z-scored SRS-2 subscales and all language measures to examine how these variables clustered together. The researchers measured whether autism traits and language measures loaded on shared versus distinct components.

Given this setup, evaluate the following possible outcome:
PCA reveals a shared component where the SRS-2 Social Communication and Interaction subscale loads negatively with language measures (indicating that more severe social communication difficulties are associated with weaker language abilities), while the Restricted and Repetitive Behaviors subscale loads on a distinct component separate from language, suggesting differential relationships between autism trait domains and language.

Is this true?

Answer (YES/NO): NO